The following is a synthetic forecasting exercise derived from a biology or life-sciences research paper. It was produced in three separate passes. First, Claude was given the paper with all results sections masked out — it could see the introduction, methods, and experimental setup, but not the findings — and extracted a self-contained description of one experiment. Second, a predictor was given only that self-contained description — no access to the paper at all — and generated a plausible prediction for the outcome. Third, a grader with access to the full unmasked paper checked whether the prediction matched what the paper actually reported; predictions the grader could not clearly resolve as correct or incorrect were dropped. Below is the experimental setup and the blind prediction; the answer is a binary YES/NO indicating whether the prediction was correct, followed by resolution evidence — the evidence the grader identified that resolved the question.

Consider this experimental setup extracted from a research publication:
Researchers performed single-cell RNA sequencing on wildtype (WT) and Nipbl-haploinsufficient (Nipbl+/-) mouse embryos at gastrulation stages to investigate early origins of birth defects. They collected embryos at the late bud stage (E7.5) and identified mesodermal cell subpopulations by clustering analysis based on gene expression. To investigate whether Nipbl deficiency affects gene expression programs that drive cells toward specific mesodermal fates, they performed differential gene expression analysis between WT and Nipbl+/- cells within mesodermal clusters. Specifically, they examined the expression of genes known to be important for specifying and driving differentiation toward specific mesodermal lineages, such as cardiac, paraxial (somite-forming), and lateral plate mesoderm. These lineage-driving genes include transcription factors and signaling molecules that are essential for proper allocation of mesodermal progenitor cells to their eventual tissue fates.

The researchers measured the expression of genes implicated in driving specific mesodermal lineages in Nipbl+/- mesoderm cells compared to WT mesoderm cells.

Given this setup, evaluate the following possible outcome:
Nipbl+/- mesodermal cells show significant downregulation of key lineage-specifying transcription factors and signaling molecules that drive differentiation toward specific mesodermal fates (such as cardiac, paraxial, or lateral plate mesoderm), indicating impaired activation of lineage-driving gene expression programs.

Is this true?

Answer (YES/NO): YES